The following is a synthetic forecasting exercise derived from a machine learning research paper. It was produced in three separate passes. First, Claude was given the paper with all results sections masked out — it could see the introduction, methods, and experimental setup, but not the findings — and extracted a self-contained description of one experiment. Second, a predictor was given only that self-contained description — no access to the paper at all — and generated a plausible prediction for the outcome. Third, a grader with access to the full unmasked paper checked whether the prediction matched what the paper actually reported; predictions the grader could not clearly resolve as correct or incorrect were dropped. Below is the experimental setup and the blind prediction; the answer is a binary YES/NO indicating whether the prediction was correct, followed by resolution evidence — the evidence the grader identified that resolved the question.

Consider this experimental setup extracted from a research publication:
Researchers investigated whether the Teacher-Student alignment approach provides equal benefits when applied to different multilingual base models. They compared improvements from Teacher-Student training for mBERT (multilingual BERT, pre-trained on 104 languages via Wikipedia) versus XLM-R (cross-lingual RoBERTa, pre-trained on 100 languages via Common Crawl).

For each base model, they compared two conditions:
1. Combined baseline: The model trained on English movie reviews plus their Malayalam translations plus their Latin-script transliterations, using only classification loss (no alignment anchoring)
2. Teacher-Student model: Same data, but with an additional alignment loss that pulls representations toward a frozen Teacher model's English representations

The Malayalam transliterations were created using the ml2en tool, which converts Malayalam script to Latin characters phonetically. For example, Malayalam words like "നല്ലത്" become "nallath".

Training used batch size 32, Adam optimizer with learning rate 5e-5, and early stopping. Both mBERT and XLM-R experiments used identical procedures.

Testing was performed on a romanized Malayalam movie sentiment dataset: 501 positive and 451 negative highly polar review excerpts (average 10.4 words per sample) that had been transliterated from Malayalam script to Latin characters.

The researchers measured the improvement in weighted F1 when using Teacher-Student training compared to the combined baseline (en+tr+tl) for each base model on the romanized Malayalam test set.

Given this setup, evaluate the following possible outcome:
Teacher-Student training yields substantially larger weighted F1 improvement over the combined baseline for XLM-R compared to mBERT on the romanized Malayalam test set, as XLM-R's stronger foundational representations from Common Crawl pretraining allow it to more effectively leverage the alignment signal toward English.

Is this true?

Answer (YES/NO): NO